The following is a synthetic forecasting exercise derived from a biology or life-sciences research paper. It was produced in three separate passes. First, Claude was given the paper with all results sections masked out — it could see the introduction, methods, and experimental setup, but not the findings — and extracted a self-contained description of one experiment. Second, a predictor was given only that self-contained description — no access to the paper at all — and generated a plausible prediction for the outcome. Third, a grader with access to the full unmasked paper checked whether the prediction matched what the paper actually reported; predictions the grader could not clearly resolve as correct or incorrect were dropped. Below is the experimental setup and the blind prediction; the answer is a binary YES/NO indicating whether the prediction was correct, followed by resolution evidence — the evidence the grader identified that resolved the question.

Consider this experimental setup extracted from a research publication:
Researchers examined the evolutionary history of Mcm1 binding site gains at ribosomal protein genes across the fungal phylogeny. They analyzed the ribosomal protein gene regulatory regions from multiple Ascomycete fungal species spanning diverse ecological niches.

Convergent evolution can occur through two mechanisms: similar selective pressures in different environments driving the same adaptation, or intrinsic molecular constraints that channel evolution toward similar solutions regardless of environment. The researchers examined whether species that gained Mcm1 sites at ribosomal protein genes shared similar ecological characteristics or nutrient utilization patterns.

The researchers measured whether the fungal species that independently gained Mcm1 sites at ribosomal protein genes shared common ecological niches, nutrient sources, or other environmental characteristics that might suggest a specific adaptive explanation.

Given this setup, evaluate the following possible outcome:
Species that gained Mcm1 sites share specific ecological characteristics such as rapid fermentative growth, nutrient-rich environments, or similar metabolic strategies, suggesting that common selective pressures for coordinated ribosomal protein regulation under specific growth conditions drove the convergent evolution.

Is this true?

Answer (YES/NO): NO